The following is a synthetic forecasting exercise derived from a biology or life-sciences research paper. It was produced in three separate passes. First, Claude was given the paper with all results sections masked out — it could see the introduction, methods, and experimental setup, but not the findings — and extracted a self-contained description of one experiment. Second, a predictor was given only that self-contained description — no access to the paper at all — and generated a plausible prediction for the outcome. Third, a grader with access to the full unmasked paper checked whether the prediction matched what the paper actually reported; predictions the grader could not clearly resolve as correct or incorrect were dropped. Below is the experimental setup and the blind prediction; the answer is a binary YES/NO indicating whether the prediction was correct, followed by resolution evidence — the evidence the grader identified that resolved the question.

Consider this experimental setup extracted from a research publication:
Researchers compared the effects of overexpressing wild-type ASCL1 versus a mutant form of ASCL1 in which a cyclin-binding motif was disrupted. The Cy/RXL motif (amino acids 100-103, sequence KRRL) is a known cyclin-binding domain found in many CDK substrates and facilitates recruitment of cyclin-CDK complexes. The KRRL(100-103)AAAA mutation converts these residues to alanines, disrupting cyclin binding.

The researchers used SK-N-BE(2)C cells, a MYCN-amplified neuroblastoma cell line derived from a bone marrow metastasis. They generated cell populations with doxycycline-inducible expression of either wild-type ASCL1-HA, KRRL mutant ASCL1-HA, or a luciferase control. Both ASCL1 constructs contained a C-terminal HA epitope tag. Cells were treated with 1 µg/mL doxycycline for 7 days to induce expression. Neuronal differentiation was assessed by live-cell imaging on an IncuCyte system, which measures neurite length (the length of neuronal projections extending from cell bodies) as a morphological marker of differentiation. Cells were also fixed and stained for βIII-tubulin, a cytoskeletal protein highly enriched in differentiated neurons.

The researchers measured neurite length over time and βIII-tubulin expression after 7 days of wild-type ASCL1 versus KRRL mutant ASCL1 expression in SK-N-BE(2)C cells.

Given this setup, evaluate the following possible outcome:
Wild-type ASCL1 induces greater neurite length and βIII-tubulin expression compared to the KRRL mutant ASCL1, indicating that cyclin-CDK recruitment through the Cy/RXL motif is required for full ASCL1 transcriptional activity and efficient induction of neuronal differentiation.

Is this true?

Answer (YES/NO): NO